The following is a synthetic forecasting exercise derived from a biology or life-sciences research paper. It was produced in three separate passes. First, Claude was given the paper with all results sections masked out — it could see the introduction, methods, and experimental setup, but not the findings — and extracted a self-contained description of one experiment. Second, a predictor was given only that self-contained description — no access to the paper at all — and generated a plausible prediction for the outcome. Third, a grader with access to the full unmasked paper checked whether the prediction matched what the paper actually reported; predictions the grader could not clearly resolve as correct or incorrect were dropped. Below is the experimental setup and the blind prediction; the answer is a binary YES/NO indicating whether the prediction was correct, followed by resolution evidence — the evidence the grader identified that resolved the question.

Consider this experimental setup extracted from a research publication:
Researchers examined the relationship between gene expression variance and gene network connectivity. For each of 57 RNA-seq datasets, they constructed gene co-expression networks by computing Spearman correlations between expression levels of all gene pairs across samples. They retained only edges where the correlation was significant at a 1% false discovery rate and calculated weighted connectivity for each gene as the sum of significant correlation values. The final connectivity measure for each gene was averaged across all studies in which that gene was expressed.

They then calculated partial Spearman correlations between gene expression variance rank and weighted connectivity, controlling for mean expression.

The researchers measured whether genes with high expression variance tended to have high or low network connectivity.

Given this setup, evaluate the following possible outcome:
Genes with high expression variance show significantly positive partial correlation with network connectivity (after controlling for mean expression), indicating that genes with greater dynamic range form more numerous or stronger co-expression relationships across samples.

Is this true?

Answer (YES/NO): NO